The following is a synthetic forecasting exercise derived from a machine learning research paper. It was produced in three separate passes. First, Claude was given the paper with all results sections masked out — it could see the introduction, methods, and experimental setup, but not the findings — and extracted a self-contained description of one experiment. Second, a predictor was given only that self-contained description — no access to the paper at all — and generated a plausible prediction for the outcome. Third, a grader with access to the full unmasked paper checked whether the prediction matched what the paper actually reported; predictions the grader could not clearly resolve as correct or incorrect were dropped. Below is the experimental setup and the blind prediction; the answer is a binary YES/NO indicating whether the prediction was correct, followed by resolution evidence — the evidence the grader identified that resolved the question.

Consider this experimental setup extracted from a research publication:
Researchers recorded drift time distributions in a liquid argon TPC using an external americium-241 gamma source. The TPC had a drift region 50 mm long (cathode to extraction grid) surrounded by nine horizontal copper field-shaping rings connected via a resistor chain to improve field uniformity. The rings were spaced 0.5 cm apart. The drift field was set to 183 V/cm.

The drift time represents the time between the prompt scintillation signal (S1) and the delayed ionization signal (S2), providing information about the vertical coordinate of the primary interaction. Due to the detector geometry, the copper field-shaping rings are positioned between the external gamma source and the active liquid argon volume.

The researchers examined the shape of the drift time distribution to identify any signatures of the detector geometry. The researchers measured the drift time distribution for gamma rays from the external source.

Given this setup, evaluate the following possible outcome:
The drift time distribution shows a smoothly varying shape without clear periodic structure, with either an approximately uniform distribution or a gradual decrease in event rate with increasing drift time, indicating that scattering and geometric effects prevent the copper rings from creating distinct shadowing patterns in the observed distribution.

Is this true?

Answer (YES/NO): NO